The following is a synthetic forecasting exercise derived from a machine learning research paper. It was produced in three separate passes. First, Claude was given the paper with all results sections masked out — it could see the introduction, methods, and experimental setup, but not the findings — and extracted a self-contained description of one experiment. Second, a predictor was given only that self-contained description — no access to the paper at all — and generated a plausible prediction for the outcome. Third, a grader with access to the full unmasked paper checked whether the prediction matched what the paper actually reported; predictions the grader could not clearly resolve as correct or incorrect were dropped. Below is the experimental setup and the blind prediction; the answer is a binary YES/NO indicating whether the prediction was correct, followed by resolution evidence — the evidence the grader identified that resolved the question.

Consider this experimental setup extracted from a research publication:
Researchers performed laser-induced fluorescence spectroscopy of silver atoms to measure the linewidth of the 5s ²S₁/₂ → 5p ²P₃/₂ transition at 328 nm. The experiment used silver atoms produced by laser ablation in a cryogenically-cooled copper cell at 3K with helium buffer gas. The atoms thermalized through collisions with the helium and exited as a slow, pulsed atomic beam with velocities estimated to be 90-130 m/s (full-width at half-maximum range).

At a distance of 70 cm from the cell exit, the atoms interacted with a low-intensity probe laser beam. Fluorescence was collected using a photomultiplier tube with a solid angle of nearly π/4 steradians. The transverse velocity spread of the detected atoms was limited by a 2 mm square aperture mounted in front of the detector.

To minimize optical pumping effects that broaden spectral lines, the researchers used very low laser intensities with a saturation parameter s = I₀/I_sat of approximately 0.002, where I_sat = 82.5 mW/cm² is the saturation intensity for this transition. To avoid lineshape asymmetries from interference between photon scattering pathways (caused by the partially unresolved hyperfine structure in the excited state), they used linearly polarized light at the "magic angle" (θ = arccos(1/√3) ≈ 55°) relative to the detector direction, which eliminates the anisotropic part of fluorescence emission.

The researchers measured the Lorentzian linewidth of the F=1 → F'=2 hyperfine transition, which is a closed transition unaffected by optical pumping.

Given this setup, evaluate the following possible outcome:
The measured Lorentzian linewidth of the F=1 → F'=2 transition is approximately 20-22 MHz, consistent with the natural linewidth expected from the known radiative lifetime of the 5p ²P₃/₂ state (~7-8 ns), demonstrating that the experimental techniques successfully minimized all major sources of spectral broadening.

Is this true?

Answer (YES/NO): NO